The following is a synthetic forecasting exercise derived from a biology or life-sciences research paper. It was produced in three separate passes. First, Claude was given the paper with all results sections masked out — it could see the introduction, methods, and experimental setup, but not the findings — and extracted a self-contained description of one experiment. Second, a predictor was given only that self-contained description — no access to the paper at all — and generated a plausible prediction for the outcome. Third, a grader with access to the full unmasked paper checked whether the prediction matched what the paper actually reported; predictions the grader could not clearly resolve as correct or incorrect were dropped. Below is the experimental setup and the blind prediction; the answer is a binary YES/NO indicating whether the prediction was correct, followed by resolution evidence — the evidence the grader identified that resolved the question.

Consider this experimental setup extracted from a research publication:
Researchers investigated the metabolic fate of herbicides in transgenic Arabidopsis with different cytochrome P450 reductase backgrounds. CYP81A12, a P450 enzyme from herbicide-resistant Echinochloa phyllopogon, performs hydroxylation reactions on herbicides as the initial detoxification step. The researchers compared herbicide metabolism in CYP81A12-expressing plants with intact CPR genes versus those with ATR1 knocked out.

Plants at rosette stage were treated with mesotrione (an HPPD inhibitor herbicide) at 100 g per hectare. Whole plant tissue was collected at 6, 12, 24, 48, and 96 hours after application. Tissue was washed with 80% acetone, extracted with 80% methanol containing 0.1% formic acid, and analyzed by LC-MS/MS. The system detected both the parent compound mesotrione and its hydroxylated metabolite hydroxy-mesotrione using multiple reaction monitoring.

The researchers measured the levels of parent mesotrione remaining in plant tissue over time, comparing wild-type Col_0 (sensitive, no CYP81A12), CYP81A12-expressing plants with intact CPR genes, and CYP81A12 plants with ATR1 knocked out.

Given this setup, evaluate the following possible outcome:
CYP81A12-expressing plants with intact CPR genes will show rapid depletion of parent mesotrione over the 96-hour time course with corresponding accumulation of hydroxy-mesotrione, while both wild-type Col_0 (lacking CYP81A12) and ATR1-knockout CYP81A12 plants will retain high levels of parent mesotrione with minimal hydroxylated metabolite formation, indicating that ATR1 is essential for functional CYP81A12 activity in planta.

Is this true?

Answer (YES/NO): YES